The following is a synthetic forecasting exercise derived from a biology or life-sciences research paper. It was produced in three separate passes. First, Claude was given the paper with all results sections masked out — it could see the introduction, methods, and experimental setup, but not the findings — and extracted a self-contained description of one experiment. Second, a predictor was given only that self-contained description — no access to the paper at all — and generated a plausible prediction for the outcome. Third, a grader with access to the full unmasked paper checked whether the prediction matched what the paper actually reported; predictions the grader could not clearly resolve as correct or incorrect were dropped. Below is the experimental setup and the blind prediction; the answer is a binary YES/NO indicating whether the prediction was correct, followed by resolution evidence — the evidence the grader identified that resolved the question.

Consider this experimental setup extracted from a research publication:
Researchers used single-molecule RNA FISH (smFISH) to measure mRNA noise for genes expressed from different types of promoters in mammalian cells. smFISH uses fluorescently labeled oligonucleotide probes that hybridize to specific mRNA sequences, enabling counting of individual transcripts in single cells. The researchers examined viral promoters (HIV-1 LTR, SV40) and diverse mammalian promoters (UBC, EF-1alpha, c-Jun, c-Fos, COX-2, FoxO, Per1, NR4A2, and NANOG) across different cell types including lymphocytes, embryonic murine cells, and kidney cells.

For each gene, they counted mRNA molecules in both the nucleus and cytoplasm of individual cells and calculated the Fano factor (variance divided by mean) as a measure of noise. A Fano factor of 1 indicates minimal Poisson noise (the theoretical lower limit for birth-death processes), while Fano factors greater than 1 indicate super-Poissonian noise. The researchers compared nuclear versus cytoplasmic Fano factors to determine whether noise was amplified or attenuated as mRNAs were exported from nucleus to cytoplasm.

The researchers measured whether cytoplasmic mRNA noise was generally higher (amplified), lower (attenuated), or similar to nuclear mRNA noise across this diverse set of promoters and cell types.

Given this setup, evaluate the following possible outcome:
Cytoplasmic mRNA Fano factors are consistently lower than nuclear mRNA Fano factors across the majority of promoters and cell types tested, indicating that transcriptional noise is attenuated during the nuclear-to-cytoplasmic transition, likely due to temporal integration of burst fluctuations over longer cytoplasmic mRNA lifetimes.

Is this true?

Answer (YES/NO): NO